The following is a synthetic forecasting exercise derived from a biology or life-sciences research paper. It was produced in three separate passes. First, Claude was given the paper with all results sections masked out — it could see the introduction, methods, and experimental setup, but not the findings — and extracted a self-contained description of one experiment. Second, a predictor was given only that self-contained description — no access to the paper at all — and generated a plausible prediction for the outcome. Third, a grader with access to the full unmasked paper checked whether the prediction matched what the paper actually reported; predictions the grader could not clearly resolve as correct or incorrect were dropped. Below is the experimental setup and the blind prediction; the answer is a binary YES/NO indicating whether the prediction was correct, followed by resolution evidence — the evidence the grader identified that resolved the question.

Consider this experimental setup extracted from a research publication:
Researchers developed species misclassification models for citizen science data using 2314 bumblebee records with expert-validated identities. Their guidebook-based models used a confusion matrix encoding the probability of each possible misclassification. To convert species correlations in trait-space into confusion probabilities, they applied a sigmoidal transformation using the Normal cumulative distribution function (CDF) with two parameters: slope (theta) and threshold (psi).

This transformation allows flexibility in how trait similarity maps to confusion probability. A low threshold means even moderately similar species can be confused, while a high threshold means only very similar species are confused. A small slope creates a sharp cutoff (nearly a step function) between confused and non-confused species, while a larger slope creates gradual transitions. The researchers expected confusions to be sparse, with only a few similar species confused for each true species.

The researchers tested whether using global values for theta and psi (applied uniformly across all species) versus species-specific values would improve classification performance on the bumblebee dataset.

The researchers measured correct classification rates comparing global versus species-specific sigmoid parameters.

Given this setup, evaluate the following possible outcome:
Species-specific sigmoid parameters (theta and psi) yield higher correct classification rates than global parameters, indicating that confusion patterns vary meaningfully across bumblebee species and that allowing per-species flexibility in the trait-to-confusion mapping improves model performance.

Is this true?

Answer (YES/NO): NO